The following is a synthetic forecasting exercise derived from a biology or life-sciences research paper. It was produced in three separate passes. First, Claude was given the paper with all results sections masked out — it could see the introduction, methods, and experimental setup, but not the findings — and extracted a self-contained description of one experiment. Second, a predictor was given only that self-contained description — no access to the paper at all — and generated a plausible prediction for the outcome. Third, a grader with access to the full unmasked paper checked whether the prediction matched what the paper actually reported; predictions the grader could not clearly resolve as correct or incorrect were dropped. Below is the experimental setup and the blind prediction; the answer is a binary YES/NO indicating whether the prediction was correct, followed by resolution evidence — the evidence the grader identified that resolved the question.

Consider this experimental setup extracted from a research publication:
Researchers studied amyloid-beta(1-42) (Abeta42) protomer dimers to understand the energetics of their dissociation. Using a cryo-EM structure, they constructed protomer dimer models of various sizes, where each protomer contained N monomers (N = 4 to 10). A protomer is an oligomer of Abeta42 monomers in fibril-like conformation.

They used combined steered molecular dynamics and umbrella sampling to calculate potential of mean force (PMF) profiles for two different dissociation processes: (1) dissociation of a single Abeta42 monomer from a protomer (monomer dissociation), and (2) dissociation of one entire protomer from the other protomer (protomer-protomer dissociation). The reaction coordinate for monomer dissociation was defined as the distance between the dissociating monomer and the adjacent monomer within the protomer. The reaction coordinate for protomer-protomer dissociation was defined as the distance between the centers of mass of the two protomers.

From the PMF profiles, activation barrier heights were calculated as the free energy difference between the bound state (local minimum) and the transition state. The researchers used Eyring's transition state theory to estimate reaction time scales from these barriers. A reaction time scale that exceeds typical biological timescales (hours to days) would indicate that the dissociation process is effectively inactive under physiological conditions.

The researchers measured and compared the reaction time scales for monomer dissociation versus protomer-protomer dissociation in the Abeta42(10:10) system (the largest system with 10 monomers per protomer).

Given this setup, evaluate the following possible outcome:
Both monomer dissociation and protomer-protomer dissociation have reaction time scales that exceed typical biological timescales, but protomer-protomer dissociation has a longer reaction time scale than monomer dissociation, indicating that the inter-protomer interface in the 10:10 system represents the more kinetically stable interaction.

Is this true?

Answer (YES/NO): NO